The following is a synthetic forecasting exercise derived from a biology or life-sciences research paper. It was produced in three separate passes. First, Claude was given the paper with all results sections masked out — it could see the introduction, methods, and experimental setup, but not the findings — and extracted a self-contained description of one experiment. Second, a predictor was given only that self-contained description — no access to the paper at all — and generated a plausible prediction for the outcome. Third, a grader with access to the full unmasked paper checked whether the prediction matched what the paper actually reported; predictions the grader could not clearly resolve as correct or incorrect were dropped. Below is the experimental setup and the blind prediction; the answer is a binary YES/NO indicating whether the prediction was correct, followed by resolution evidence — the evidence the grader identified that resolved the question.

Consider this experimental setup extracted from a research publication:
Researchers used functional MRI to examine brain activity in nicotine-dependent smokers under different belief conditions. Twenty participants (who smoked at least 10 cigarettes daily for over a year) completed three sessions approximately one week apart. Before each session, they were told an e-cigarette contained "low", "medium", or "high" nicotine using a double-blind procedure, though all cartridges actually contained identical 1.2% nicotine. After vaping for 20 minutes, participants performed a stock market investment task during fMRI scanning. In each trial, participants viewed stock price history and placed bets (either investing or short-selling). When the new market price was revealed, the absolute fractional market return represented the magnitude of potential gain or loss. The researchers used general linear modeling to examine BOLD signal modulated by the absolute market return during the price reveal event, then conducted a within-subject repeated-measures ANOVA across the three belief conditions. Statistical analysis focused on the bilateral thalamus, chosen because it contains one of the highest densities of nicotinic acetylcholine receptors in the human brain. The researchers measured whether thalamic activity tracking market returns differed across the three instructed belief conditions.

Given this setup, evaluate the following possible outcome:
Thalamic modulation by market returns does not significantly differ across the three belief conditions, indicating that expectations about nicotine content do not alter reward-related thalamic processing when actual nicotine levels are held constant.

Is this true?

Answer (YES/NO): NO